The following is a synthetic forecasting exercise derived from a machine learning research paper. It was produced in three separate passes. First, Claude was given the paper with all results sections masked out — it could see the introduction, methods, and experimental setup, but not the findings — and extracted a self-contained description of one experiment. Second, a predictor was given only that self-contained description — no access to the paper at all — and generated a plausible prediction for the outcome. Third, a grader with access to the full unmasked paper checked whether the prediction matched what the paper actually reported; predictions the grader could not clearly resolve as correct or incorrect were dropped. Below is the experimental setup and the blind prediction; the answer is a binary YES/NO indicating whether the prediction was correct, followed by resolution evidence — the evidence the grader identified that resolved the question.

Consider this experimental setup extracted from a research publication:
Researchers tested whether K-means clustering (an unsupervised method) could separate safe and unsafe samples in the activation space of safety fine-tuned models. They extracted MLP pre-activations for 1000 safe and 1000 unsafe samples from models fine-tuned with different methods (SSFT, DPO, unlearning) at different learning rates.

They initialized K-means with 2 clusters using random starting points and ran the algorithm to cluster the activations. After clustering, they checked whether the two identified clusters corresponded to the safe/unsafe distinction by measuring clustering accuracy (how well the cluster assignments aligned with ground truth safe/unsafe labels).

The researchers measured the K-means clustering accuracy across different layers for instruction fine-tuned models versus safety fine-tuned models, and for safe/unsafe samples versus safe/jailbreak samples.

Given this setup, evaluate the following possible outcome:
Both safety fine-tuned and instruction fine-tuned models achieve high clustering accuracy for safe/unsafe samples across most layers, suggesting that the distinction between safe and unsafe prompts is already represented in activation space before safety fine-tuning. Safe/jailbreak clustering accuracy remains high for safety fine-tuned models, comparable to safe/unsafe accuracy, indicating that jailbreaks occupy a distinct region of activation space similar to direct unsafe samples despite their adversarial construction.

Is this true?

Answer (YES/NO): NO